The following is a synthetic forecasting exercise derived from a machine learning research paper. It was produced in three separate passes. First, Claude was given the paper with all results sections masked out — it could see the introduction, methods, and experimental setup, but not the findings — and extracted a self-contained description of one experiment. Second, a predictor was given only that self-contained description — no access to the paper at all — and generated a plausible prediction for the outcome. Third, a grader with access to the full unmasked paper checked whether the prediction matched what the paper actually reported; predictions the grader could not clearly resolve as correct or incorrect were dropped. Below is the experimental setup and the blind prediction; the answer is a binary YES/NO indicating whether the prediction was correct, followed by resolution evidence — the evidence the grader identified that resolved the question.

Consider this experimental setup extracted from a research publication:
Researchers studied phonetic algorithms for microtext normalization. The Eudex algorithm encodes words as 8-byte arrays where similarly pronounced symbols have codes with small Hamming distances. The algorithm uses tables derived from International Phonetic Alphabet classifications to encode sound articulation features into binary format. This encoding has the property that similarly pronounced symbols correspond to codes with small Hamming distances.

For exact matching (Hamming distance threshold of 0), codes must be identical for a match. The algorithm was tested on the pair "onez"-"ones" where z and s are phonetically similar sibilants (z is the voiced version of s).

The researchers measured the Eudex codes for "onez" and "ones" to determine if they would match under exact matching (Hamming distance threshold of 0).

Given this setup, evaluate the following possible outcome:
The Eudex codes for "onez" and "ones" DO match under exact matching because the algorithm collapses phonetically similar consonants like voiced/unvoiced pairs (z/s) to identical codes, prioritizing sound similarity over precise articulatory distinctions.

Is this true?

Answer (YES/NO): NO